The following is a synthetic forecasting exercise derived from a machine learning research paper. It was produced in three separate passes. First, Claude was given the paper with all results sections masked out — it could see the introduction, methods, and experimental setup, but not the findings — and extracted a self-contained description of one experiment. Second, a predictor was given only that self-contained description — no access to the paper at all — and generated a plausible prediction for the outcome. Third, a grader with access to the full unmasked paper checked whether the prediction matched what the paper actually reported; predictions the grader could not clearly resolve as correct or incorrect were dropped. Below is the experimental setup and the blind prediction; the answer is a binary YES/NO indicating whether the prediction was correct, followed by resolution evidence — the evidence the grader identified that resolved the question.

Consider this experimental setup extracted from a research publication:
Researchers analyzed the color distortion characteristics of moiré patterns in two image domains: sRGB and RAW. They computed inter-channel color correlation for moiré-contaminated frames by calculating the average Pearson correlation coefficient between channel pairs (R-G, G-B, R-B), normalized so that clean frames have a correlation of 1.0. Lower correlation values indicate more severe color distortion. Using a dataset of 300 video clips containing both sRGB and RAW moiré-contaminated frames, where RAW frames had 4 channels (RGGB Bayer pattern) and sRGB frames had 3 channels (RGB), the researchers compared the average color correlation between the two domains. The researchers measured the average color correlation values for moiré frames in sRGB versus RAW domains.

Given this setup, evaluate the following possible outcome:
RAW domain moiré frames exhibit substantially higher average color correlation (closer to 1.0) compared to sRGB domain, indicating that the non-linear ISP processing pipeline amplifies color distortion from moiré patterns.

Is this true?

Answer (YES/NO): YES